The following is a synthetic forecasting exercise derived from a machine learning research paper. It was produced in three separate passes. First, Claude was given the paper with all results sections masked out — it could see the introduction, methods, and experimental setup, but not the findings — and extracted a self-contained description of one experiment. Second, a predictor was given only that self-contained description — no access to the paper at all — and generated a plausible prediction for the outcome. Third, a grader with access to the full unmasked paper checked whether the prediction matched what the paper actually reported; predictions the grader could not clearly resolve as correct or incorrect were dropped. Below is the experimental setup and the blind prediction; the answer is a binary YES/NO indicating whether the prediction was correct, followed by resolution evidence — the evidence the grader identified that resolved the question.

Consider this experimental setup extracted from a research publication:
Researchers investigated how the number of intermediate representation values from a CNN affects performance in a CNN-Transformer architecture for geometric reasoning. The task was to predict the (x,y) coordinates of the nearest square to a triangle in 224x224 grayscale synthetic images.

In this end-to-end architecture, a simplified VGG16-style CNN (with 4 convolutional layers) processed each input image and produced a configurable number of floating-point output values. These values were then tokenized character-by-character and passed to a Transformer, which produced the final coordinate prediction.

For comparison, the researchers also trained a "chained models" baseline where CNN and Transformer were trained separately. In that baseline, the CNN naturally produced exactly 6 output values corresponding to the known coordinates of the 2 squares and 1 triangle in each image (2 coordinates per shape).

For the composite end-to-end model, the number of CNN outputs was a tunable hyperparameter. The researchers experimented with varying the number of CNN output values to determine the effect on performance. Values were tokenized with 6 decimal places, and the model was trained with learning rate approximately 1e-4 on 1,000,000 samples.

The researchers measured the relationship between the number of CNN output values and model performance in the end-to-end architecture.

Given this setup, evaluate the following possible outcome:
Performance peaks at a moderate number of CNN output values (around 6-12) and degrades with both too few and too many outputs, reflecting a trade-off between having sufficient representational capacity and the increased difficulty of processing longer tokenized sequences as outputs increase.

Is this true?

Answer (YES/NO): NO